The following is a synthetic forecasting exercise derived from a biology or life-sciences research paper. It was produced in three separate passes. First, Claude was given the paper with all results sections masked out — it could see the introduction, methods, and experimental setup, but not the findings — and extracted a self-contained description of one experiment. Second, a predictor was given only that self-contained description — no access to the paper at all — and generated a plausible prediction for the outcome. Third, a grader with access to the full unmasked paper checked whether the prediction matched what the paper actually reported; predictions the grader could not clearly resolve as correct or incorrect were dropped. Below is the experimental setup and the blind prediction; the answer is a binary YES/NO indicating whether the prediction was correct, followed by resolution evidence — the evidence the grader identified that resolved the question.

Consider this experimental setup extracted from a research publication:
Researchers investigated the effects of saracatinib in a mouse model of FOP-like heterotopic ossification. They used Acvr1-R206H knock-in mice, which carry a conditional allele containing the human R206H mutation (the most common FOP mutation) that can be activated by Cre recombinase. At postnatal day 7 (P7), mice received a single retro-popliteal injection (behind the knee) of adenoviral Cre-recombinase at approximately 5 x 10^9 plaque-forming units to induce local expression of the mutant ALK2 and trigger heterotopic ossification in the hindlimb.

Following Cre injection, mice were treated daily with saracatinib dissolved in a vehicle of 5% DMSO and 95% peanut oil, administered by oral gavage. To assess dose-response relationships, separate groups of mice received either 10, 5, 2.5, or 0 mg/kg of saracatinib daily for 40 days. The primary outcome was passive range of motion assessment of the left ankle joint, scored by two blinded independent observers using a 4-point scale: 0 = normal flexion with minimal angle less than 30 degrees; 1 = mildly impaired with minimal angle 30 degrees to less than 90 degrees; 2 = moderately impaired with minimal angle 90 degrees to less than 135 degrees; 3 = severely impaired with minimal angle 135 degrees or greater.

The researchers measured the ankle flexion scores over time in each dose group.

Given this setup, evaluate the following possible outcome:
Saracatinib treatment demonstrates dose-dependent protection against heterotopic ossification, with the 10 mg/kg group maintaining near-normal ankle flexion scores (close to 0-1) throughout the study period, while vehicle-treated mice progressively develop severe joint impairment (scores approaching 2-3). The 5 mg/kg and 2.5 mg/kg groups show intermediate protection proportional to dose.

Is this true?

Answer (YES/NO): NO